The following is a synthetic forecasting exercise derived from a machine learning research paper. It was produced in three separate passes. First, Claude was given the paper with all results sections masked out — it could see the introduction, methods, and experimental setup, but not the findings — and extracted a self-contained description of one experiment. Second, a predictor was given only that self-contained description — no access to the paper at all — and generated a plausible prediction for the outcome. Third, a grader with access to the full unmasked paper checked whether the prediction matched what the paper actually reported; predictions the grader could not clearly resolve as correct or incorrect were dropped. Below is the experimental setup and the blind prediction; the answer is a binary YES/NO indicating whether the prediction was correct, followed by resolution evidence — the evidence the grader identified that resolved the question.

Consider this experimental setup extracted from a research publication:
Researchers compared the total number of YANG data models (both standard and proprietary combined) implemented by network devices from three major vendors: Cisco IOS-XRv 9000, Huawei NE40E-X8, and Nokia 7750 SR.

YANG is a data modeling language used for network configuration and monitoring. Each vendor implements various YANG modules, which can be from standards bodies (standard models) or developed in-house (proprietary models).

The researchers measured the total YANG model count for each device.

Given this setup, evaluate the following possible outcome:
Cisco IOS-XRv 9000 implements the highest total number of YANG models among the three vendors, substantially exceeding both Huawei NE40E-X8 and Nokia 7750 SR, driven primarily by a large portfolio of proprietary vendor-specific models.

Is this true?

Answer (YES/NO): YES